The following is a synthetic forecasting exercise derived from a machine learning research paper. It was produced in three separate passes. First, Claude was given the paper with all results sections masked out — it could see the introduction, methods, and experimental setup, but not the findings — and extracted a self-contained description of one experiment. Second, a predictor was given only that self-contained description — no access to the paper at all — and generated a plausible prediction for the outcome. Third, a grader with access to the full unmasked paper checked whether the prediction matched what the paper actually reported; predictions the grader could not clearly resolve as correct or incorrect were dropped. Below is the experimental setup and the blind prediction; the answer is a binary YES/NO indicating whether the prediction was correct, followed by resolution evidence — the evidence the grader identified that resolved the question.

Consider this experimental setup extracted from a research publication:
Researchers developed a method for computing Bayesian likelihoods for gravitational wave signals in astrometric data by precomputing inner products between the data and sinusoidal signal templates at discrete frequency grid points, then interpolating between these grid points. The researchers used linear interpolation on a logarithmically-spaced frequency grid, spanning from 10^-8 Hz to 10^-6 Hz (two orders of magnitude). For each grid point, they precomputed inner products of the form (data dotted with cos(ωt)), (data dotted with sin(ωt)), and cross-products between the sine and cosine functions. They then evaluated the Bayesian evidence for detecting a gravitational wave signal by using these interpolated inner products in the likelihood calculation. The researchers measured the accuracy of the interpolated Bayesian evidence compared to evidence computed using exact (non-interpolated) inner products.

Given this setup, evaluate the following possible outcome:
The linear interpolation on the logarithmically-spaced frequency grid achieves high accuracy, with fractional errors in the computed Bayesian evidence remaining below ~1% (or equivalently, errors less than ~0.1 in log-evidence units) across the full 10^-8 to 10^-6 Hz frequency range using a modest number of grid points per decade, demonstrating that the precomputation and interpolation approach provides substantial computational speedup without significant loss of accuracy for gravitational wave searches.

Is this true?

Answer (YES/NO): YES